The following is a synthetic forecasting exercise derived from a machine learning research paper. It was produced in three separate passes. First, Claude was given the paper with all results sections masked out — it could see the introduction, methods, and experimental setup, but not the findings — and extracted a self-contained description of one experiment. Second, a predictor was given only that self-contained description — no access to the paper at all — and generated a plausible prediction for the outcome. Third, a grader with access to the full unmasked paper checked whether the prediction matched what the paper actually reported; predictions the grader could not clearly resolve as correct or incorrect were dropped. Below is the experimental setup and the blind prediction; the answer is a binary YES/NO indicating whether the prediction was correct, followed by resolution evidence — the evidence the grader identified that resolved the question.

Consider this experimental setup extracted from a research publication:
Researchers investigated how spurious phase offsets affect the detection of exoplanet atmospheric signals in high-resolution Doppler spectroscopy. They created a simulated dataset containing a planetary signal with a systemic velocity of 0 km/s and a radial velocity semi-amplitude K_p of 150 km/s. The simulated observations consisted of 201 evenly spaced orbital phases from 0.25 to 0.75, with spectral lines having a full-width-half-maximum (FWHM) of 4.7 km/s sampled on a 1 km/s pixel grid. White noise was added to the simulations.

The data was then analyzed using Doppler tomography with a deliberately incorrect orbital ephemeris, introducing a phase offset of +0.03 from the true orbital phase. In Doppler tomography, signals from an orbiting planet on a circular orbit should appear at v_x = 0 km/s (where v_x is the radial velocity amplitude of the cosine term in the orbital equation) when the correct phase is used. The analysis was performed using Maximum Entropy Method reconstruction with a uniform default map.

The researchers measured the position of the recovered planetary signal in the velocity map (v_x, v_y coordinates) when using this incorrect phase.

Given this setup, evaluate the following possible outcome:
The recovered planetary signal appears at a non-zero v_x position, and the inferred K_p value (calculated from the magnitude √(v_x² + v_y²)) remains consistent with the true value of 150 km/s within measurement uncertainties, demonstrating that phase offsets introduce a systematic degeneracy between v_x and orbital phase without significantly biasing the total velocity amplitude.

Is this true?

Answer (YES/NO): YES